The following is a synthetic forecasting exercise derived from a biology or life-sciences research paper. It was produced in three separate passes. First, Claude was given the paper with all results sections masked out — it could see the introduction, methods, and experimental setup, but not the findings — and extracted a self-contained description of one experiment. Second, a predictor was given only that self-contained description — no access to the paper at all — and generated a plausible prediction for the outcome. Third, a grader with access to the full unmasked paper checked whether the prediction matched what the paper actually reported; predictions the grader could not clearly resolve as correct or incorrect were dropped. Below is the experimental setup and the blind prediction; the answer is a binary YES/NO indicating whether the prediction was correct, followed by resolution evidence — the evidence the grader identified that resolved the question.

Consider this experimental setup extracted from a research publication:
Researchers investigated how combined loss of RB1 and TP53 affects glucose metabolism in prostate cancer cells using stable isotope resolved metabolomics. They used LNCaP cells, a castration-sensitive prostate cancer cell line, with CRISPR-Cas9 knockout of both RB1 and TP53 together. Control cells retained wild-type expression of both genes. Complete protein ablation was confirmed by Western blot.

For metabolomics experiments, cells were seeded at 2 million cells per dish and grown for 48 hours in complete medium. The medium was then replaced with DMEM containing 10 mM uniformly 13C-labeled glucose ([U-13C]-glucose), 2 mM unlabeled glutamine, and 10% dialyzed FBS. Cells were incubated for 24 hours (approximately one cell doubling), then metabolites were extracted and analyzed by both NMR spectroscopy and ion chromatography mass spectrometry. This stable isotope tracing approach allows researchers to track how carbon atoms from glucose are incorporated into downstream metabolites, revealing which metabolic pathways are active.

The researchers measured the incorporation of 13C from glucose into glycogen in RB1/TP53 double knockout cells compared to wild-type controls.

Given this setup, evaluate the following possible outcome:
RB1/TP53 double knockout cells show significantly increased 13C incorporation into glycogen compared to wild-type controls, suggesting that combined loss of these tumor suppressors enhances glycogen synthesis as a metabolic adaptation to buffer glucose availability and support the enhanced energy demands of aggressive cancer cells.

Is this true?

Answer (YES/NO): YES